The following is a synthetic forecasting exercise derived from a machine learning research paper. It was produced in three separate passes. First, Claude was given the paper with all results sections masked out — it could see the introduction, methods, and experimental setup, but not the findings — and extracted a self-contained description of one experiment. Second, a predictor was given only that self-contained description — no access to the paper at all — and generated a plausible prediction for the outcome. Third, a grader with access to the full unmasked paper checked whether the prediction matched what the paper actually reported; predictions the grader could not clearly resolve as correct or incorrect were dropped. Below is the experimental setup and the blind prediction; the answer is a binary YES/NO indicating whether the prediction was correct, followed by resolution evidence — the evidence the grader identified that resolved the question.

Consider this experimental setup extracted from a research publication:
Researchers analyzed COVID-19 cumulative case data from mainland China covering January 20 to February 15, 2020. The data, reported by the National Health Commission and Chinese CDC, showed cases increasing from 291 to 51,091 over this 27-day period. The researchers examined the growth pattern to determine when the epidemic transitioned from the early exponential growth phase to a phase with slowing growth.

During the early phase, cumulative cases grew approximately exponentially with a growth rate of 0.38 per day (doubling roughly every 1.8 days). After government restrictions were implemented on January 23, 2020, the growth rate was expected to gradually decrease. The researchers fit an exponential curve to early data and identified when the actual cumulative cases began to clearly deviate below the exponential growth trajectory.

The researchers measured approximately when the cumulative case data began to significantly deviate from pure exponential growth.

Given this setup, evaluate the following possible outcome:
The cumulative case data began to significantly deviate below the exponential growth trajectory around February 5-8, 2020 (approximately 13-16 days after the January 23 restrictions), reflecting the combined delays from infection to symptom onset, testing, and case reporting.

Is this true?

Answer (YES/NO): NO